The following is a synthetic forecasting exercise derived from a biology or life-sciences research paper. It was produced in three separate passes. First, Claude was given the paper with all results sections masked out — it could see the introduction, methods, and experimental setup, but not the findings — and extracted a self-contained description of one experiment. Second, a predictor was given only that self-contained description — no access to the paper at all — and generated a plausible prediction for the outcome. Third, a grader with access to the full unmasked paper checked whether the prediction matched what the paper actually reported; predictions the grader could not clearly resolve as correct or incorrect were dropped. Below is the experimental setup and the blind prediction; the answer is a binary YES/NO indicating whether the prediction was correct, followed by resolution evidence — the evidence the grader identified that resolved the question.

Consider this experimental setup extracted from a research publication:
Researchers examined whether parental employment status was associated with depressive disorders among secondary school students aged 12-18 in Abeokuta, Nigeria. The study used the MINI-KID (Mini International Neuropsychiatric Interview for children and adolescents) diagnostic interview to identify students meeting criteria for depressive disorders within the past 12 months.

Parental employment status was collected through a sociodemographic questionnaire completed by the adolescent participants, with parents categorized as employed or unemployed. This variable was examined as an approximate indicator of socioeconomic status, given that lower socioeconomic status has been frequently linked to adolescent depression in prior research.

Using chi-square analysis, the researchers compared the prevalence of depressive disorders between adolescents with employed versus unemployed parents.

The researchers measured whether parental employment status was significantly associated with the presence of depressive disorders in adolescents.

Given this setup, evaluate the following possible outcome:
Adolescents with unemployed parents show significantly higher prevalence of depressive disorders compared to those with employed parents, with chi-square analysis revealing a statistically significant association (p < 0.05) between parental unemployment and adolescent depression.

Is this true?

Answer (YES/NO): NO